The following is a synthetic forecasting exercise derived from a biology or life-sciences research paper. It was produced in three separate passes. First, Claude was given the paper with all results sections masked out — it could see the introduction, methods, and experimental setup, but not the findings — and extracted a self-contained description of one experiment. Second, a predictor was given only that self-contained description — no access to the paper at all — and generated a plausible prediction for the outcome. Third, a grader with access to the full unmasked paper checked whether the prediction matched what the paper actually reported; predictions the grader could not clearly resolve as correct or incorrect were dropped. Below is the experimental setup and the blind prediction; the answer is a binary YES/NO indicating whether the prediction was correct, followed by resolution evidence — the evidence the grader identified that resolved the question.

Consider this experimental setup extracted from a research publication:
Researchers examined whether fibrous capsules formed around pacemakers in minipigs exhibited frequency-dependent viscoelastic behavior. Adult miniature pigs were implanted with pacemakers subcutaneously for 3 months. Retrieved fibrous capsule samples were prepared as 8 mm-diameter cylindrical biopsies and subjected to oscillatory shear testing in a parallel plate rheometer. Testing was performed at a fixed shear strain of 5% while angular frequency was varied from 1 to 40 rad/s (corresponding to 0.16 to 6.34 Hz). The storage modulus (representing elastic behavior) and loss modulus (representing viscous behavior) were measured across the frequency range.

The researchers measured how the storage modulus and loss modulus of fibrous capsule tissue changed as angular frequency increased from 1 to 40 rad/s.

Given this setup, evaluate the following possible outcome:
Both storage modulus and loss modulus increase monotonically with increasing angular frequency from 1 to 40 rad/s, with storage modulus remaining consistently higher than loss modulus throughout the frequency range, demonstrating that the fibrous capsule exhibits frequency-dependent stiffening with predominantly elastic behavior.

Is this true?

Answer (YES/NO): NO